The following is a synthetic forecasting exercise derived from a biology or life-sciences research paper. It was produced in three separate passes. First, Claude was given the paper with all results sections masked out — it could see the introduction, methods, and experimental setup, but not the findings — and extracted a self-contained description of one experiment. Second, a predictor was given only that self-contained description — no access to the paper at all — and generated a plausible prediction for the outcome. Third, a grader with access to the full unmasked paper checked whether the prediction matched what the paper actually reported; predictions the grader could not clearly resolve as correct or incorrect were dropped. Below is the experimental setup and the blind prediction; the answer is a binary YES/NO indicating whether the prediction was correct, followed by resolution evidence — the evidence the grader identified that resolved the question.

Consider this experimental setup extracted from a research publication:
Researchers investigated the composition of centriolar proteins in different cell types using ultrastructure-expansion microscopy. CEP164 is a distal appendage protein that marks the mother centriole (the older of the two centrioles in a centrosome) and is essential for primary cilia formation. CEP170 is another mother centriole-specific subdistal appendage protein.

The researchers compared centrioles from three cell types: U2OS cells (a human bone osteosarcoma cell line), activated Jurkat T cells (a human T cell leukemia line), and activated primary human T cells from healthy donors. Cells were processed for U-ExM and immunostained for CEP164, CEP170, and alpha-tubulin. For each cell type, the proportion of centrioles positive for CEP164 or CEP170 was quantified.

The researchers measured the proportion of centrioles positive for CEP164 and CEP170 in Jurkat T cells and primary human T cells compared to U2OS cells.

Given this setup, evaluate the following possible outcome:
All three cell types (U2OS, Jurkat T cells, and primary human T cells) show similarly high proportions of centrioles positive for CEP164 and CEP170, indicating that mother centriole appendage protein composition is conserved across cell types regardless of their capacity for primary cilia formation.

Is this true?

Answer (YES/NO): NO